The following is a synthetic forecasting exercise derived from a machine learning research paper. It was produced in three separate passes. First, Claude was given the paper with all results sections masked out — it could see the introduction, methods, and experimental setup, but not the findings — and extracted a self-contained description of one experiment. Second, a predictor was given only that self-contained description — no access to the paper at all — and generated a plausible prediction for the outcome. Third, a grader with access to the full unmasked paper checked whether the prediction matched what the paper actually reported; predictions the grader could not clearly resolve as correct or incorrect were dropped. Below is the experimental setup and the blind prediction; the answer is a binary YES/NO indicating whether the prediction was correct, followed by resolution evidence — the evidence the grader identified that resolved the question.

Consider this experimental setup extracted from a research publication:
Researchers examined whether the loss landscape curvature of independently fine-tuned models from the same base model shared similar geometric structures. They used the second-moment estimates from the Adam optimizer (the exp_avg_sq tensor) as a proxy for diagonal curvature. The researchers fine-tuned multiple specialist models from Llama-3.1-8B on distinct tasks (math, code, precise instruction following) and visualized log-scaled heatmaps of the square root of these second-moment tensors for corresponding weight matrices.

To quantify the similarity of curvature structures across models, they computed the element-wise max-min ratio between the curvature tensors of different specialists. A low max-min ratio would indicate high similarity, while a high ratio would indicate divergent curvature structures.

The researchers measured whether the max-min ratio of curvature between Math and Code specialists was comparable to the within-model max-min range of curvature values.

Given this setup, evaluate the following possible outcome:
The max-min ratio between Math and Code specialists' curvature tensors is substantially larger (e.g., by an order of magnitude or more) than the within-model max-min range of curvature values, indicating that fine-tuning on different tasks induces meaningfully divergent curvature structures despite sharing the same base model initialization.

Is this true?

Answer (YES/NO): NO